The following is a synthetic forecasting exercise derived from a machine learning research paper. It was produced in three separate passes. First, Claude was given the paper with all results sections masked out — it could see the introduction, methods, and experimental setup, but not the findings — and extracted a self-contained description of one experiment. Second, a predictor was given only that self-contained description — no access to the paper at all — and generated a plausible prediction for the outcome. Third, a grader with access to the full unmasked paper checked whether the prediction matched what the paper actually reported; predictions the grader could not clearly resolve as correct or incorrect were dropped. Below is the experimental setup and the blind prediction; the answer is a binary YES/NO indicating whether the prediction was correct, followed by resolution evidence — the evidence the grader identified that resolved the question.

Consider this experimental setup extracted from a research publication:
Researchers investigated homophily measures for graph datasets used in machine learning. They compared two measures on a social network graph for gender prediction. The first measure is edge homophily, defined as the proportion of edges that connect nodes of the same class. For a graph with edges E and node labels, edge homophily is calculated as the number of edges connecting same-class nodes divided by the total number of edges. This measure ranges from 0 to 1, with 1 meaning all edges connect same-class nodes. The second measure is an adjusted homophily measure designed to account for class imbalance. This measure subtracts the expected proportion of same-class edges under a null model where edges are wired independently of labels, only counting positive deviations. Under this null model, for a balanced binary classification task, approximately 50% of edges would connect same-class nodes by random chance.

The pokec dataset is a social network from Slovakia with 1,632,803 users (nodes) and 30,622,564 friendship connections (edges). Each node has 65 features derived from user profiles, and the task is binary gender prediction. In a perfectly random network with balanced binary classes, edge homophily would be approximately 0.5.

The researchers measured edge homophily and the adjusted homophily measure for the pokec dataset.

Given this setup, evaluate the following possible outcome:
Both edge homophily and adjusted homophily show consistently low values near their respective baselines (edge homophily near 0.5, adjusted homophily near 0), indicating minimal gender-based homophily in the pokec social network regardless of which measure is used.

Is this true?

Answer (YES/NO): YES